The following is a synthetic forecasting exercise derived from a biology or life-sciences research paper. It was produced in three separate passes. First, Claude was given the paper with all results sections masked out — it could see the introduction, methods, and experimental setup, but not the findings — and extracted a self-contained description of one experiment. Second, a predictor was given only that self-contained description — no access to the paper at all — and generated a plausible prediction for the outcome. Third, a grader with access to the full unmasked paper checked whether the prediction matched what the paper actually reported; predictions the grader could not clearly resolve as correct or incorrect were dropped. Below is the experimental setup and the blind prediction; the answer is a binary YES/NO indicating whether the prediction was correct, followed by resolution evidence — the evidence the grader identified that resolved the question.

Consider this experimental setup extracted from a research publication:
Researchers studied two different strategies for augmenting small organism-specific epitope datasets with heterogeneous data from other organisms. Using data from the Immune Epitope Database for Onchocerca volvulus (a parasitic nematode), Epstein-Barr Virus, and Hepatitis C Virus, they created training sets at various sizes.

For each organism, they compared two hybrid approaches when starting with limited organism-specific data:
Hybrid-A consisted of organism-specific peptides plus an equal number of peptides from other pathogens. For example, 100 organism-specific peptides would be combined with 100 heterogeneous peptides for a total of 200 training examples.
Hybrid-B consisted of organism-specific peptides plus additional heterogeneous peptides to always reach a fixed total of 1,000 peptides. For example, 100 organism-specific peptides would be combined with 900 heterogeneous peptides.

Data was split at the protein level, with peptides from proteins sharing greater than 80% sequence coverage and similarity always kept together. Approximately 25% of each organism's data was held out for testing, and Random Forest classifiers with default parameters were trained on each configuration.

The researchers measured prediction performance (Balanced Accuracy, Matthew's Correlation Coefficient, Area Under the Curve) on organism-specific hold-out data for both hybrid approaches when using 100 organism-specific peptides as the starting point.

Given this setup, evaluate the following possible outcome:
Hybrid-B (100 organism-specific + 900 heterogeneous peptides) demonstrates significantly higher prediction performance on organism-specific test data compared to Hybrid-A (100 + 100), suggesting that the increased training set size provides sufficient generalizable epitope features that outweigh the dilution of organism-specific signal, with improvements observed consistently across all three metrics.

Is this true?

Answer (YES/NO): NO